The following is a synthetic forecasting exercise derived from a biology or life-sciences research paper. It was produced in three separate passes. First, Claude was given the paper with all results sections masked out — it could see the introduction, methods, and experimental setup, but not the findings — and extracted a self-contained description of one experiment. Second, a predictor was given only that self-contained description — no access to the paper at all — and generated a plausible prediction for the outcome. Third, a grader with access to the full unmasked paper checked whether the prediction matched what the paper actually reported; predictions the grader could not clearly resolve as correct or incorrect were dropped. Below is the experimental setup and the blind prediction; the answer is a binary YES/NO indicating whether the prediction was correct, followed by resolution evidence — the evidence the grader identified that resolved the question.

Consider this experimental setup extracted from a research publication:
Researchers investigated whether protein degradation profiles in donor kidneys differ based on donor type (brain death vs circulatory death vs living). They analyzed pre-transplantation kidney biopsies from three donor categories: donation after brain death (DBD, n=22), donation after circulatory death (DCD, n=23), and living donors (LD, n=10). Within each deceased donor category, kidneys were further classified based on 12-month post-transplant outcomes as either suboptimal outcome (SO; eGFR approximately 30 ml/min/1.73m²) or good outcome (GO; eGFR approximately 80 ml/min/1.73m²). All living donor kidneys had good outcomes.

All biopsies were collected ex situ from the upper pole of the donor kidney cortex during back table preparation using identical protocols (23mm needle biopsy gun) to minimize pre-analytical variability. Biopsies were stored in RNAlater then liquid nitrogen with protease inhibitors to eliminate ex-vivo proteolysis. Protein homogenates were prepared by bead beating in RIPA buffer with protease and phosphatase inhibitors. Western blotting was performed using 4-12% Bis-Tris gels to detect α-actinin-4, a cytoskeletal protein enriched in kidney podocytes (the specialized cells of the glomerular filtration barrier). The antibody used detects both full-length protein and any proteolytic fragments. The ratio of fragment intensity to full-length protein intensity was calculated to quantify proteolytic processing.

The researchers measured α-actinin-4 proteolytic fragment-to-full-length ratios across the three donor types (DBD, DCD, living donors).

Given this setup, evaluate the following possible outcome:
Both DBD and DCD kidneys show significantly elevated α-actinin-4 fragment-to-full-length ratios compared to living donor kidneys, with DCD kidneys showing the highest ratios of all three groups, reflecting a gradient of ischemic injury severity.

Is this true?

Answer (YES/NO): NO